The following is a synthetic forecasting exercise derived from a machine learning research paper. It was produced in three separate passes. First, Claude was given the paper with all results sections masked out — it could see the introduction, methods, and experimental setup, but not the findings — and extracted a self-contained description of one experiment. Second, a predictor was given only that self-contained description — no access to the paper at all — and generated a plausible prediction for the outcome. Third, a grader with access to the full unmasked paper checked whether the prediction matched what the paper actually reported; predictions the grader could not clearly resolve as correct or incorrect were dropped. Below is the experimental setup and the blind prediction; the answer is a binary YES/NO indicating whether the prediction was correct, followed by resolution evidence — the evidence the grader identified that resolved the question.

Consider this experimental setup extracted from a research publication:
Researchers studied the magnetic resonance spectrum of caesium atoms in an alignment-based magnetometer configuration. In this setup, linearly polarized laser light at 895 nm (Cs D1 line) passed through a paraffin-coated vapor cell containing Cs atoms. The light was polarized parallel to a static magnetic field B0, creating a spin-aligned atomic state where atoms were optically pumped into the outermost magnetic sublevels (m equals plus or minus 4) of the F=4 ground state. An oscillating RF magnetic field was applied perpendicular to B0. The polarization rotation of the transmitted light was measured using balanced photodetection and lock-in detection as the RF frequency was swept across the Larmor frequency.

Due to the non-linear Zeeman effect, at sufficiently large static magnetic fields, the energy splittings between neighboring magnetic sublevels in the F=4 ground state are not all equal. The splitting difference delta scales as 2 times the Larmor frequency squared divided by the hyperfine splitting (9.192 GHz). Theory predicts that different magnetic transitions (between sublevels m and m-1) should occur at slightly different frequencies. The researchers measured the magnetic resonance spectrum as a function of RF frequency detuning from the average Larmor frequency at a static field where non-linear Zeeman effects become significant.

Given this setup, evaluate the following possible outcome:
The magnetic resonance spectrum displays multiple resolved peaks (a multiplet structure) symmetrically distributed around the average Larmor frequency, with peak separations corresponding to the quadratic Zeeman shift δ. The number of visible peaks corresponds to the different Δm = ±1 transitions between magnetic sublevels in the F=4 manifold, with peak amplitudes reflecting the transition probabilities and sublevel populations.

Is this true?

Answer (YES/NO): YES